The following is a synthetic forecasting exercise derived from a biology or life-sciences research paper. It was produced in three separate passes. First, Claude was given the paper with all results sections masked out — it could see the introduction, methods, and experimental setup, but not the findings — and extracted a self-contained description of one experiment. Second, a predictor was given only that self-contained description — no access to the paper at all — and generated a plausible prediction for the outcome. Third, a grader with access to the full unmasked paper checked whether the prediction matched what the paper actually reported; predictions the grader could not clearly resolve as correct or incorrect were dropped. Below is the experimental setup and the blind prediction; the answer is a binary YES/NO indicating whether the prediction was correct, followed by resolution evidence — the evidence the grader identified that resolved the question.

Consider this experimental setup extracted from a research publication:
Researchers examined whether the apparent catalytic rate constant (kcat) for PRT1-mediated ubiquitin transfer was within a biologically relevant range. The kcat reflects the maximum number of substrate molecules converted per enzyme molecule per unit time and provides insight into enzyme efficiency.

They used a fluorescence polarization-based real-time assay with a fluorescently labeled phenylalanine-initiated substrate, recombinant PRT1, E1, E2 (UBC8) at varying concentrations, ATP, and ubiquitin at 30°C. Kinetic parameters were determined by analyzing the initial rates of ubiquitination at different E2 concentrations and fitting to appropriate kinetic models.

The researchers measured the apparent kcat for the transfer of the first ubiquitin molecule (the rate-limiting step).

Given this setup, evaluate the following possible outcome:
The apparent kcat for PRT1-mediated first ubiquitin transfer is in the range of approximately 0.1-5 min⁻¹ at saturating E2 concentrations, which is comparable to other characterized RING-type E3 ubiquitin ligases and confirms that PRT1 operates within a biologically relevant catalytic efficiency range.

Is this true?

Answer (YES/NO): NO